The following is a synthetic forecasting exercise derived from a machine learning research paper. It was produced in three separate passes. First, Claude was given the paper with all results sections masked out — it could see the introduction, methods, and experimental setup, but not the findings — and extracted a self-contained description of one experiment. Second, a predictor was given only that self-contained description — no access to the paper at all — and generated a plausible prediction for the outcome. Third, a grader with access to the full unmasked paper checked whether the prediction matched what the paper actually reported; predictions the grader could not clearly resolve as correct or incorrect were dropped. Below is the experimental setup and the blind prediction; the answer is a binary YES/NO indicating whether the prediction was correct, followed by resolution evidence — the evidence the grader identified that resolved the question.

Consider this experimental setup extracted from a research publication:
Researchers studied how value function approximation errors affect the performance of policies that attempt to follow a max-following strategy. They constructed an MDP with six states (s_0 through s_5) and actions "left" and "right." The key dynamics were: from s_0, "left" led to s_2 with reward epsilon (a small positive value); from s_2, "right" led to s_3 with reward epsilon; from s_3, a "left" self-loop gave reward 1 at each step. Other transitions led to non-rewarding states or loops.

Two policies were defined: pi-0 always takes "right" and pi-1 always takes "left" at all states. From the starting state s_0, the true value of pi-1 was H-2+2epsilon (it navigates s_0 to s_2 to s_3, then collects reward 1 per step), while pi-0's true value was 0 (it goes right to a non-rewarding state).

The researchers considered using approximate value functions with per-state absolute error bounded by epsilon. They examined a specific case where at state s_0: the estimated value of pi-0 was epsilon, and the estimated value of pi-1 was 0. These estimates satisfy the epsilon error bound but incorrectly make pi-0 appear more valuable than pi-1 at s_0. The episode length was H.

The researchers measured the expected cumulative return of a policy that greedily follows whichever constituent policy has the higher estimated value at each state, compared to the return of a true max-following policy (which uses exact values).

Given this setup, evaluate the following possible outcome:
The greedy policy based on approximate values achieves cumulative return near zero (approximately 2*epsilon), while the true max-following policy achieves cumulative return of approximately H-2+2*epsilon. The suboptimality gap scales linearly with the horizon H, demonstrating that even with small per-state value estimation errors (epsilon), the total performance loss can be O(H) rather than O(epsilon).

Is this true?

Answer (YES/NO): NO